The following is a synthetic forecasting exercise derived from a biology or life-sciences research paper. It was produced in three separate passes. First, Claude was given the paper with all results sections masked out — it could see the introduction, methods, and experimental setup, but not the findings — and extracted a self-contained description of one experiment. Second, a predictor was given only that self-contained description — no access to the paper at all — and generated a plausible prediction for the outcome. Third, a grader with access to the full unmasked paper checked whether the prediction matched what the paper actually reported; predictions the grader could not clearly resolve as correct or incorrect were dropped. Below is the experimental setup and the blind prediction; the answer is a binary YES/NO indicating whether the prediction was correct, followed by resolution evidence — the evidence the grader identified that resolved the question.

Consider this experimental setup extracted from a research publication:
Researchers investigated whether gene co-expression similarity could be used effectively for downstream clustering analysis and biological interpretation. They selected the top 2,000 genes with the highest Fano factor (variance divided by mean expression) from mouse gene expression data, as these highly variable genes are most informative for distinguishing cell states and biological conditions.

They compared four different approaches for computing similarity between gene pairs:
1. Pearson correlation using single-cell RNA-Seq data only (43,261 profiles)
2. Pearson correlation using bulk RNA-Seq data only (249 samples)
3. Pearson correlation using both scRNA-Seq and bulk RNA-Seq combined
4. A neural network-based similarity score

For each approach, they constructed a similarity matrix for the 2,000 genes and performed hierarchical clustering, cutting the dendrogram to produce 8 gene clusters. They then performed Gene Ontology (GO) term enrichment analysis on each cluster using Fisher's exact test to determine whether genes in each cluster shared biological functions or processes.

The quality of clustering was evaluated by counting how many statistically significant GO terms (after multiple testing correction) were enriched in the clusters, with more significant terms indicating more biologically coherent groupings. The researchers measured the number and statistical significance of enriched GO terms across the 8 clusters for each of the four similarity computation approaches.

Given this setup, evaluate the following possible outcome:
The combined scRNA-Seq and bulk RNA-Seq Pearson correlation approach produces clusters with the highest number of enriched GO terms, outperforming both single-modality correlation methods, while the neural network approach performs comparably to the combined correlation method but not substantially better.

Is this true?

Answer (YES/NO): NO